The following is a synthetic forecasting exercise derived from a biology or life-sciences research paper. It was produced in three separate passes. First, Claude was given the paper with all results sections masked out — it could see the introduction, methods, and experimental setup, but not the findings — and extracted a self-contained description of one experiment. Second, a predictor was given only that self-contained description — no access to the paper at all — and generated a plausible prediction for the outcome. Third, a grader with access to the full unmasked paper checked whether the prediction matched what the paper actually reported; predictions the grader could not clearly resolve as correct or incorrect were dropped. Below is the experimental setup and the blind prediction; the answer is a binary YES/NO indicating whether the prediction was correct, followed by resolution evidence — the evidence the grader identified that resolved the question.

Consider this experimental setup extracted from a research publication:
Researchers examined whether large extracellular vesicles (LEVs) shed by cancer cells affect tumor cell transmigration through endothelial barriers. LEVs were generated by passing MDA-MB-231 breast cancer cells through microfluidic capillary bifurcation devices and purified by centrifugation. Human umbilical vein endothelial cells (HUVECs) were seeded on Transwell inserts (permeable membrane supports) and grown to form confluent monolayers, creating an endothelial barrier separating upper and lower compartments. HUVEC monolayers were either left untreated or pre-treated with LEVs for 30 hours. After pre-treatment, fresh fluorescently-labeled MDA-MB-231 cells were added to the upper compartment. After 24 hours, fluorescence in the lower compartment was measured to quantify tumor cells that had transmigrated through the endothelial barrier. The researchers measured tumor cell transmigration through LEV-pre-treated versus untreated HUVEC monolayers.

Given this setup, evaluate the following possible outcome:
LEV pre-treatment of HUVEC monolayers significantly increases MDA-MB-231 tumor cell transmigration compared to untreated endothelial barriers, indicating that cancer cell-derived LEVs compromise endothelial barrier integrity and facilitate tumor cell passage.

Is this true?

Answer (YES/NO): YES